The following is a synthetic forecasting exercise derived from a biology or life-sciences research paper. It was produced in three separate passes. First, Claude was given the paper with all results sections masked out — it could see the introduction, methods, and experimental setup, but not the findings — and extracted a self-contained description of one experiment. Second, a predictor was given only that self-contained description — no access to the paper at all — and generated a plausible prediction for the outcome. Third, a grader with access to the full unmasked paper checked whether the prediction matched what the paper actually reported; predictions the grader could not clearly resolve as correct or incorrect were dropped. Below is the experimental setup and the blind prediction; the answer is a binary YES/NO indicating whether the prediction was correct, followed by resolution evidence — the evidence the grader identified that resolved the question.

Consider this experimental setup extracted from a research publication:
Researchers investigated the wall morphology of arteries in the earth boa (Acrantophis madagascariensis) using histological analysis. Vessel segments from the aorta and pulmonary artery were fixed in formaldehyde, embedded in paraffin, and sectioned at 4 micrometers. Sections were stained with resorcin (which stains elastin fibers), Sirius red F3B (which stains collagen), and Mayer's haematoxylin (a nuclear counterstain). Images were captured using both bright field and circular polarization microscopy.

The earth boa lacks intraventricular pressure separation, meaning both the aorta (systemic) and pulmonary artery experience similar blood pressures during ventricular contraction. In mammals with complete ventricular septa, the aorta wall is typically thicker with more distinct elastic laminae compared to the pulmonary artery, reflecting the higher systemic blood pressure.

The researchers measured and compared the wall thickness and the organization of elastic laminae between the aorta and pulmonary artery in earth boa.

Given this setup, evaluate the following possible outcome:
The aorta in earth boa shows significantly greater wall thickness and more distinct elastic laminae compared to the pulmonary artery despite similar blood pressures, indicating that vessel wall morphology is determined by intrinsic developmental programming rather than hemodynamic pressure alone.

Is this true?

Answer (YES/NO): YES